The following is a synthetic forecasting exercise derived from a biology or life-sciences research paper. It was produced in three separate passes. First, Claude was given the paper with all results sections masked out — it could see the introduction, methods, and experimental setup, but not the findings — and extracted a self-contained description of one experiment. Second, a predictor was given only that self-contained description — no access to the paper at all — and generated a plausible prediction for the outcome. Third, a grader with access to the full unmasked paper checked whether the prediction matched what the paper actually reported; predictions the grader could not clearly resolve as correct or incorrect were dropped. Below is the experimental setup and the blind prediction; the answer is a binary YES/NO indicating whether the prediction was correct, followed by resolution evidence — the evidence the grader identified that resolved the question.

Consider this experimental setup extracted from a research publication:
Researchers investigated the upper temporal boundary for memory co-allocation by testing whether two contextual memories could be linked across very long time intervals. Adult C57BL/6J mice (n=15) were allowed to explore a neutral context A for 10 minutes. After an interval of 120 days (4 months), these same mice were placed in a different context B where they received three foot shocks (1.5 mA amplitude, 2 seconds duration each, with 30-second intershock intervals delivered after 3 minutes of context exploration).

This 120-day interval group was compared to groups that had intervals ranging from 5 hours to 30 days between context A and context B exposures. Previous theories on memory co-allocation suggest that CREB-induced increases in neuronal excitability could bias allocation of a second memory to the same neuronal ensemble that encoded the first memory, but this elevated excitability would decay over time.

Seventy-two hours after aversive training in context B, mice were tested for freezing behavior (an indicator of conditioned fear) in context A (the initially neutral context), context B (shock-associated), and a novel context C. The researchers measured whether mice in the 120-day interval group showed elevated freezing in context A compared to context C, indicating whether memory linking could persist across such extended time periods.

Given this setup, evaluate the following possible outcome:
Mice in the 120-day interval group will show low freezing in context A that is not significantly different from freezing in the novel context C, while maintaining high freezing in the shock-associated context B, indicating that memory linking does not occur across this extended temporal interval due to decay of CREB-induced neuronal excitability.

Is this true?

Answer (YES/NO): YES